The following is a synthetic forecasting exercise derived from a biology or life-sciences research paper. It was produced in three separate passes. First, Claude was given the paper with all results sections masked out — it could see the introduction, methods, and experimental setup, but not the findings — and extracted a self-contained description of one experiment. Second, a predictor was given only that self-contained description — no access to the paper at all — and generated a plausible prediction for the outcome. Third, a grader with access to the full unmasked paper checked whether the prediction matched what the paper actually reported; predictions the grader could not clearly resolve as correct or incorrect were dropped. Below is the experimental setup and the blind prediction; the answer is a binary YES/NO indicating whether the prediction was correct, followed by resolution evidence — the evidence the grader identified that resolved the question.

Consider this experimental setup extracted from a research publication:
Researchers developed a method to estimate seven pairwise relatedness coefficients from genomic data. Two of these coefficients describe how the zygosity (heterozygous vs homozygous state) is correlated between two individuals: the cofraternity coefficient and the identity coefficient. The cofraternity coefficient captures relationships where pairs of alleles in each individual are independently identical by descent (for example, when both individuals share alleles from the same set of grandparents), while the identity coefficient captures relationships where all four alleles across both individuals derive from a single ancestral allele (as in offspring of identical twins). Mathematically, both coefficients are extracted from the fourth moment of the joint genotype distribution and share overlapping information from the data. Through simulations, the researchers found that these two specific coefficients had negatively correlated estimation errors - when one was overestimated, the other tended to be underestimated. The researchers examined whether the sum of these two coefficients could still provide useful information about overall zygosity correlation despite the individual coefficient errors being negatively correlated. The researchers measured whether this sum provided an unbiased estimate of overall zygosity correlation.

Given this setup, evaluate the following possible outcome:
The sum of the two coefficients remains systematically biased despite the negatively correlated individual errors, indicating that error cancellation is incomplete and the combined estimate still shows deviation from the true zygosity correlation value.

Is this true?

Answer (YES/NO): NO